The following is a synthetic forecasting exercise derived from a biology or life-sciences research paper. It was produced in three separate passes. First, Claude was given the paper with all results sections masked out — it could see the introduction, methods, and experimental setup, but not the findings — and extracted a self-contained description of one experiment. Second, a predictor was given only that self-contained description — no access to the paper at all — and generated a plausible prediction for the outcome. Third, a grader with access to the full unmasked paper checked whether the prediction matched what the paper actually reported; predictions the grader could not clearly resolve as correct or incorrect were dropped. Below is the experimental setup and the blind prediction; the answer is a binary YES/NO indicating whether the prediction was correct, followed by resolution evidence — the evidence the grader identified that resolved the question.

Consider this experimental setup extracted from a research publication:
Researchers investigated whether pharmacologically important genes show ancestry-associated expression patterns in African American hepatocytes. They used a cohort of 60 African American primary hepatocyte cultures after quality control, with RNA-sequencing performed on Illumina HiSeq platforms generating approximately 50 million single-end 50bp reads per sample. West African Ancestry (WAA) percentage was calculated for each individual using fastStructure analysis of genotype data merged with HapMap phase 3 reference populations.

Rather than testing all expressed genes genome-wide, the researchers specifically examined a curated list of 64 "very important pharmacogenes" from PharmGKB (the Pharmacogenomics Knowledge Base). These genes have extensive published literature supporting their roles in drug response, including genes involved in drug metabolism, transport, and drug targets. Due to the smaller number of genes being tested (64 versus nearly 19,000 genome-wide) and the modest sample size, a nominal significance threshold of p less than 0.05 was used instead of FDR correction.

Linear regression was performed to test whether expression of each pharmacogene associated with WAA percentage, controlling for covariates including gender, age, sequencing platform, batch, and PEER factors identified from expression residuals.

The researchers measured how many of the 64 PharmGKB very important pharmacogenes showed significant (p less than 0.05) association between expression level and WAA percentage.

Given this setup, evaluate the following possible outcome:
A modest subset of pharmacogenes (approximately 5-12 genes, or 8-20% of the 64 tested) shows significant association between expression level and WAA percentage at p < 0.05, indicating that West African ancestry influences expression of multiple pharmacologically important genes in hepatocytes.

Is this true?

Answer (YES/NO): YES